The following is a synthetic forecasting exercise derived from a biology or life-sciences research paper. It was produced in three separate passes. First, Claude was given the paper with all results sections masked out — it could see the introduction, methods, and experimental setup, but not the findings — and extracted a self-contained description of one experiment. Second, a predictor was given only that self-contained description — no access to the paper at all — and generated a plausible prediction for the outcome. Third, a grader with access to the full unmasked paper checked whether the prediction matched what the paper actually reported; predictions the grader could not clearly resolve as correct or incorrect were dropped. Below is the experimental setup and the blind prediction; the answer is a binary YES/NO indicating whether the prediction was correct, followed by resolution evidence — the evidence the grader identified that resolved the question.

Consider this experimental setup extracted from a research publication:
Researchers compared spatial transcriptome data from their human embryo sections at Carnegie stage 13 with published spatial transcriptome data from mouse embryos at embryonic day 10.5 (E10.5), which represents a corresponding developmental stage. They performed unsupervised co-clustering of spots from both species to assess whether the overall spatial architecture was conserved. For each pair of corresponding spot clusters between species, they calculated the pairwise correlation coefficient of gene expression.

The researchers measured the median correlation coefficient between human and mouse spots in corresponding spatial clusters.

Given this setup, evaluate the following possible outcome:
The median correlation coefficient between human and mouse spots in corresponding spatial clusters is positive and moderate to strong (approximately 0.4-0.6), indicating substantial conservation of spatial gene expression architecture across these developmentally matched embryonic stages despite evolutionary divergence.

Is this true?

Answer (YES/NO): NO